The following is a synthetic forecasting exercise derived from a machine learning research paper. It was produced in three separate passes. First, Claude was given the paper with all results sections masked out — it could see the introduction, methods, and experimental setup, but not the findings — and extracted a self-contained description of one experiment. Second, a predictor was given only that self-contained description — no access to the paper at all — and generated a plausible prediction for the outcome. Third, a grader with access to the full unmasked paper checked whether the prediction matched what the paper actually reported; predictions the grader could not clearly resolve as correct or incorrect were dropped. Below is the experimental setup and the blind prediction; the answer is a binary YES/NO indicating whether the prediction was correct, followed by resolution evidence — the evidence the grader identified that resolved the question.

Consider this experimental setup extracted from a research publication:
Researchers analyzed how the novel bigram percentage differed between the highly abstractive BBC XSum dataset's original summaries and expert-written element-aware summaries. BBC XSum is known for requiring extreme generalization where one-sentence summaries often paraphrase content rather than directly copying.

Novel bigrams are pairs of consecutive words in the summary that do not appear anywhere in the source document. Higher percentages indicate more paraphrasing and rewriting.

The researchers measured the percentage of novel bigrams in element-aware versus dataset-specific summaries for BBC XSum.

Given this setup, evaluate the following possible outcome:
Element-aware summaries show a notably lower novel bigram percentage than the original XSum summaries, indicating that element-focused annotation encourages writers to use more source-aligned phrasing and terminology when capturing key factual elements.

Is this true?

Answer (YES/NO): YES